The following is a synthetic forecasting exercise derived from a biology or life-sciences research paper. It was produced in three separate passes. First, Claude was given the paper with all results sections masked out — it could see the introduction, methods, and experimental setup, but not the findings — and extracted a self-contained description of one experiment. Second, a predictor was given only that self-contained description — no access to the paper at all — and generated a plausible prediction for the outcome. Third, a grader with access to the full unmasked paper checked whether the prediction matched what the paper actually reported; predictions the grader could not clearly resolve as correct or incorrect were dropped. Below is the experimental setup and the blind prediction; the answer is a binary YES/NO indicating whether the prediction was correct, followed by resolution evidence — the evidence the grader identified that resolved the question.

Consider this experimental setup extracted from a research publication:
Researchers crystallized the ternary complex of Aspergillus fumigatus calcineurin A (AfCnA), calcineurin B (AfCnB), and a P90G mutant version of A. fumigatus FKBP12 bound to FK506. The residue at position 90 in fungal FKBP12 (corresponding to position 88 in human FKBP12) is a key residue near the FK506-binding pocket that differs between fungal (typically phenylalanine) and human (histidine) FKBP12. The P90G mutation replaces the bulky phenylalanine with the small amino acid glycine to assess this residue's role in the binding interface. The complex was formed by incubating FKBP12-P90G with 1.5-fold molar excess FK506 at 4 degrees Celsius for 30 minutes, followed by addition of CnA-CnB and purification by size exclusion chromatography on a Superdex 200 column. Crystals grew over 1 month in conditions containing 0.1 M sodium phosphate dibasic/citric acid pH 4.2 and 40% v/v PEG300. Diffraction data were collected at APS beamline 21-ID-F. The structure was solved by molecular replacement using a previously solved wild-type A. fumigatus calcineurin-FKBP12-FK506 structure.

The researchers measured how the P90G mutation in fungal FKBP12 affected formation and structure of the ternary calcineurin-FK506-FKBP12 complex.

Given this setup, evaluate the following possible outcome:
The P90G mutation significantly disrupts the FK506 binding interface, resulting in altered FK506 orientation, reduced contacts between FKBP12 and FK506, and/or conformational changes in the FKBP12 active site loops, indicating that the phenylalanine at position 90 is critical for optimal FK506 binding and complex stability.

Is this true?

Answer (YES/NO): NO